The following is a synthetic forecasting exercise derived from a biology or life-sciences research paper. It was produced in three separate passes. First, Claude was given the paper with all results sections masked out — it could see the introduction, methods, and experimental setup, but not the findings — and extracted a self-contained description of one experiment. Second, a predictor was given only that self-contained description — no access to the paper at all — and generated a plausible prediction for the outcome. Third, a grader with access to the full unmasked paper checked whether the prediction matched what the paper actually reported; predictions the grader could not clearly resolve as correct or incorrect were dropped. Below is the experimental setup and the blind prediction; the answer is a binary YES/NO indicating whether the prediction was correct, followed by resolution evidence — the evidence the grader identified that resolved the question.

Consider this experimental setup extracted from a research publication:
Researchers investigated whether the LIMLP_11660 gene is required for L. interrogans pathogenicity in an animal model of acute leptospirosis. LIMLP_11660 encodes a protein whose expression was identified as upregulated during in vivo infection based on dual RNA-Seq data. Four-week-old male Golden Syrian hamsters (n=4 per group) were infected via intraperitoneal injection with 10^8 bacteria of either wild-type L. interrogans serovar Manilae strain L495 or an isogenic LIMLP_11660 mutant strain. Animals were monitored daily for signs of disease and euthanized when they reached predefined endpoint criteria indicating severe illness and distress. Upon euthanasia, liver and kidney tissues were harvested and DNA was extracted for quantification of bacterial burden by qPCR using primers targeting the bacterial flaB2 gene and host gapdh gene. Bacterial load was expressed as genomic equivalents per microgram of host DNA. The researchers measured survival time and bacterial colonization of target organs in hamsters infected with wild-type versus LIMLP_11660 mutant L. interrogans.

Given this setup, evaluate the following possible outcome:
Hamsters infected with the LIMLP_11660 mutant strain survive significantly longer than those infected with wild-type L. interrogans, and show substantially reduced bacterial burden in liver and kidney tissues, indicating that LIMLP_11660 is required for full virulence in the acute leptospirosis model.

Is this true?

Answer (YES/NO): YES